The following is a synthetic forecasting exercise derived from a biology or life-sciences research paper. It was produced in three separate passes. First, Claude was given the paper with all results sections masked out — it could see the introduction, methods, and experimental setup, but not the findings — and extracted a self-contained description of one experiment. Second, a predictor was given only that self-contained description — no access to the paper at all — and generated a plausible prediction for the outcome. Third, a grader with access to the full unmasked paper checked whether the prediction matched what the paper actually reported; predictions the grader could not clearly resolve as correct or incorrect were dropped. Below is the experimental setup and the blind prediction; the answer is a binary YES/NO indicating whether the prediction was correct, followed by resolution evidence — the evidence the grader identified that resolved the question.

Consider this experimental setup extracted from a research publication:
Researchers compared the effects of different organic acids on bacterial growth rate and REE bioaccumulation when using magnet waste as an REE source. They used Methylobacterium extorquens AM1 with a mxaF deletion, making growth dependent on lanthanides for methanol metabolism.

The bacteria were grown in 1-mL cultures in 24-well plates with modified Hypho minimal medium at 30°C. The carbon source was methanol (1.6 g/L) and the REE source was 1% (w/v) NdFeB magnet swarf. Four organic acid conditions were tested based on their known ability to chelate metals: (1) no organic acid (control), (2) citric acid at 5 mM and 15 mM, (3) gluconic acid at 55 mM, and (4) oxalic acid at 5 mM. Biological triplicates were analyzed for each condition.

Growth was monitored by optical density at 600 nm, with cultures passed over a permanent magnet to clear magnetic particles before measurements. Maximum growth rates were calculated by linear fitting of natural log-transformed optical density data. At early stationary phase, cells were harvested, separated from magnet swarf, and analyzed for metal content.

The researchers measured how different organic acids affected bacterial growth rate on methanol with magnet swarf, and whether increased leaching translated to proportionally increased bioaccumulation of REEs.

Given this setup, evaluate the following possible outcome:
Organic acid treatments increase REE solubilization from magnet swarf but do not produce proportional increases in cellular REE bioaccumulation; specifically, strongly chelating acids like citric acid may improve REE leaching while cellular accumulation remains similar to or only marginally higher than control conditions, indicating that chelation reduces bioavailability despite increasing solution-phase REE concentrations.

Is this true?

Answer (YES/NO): NO